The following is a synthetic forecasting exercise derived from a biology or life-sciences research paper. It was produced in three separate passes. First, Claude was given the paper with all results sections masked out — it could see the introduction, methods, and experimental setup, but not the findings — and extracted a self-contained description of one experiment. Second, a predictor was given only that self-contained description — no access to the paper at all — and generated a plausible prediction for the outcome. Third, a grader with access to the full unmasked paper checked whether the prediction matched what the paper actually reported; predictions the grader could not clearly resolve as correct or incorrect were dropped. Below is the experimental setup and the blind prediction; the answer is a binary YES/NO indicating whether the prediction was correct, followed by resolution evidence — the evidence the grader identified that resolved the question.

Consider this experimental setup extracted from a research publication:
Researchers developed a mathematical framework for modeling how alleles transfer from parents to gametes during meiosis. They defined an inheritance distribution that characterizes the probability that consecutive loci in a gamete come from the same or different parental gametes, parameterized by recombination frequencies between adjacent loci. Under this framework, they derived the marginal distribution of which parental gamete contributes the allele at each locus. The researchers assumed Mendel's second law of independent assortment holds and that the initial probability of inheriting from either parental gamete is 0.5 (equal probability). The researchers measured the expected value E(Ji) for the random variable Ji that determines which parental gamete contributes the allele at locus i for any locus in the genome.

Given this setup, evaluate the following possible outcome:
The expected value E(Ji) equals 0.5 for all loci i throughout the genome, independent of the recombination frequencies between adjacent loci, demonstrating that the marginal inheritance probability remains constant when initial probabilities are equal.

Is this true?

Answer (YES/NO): YES